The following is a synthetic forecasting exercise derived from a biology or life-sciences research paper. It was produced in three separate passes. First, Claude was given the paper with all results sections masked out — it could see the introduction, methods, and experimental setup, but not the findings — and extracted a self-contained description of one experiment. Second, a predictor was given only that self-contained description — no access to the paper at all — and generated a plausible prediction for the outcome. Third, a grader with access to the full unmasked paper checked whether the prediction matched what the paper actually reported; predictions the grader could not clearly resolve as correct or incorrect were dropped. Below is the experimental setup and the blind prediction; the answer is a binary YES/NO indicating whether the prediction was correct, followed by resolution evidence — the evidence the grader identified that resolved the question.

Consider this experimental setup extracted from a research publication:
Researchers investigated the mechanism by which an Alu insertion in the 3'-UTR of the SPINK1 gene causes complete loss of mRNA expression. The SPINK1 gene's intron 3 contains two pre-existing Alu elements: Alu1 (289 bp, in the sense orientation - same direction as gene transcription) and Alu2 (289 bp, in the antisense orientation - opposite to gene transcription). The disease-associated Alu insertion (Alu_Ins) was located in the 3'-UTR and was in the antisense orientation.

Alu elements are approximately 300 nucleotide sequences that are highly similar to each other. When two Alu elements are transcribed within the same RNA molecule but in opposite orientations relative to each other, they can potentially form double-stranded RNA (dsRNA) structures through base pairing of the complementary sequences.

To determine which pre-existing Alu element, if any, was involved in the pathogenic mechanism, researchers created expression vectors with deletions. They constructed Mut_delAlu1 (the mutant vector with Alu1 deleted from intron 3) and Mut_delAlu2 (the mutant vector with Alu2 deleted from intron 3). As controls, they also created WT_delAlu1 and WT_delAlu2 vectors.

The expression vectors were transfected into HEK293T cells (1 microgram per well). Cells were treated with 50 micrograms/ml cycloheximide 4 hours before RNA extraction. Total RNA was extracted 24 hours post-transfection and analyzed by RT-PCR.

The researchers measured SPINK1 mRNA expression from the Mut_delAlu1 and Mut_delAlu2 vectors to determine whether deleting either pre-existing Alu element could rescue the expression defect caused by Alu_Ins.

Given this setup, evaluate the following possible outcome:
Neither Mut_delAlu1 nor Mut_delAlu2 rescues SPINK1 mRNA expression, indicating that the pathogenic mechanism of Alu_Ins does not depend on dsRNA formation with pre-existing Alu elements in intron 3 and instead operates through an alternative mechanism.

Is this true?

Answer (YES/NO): NO